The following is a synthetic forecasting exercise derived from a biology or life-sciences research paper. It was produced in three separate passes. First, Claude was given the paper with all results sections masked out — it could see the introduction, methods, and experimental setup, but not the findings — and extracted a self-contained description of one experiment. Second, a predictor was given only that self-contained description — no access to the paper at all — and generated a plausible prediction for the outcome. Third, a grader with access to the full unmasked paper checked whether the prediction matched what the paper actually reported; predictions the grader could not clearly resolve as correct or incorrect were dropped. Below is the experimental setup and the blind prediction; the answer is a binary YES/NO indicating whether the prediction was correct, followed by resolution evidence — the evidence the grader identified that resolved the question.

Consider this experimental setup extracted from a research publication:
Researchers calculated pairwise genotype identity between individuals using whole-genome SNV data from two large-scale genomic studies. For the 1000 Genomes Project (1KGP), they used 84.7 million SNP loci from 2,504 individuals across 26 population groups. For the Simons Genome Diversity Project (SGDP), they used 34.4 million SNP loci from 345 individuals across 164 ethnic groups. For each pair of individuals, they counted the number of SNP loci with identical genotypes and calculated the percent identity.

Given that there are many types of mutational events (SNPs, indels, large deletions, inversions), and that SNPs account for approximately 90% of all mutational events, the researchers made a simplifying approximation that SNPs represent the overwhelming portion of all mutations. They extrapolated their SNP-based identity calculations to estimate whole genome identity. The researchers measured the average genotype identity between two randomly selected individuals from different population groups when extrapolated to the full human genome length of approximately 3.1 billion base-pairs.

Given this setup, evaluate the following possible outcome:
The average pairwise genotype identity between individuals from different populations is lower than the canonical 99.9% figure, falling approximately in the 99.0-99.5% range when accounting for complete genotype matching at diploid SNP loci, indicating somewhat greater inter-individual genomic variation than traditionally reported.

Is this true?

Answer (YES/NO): NO